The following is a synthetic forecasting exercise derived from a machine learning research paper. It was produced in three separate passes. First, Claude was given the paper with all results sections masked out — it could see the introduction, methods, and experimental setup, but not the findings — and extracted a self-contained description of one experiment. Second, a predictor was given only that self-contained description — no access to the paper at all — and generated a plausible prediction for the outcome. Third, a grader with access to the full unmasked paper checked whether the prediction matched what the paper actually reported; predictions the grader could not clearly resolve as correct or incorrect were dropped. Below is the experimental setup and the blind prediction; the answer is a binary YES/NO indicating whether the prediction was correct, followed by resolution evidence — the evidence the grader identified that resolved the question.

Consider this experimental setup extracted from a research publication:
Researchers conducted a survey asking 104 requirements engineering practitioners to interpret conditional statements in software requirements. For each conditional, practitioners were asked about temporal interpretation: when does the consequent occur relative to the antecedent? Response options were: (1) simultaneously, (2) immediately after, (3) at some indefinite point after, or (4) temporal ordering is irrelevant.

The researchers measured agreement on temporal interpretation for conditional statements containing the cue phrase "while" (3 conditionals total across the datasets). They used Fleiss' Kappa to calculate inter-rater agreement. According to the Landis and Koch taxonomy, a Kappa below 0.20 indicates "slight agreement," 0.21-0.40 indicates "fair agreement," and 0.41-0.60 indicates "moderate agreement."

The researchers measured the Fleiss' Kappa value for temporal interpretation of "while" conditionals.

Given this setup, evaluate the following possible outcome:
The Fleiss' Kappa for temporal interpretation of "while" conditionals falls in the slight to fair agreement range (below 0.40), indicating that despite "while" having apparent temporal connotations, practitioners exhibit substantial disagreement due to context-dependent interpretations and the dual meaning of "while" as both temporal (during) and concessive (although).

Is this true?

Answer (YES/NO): NO